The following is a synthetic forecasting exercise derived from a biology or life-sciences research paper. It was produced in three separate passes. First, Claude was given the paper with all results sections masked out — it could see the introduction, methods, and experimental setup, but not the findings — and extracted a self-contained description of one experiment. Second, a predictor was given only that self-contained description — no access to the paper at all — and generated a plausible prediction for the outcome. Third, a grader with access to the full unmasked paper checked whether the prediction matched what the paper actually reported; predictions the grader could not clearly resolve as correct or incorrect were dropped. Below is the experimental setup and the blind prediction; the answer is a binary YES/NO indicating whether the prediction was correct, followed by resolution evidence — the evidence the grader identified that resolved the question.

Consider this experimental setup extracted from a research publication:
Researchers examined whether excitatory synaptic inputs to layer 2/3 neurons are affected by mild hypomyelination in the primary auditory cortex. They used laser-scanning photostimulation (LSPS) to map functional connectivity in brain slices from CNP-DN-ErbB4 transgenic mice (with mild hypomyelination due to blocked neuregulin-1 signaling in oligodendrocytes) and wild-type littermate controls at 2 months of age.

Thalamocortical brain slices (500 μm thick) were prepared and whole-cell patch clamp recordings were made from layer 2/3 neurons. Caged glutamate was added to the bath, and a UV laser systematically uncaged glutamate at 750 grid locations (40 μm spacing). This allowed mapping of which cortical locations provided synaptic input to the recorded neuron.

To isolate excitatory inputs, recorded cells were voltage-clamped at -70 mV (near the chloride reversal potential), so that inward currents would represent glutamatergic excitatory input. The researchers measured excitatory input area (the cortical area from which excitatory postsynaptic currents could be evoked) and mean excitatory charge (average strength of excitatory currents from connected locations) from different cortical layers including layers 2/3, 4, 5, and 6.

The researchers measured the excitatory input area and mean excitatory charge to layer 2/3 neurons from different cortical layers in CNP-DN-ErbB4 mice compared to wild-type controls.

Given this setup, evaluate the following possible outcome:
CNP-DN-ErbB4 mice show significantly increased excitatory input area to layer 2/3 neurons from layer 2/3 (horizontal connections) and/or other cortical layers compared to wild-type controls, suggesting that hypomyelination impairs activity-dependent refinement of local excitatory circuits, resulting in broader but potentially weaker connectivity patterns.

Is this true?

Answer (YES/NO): NO